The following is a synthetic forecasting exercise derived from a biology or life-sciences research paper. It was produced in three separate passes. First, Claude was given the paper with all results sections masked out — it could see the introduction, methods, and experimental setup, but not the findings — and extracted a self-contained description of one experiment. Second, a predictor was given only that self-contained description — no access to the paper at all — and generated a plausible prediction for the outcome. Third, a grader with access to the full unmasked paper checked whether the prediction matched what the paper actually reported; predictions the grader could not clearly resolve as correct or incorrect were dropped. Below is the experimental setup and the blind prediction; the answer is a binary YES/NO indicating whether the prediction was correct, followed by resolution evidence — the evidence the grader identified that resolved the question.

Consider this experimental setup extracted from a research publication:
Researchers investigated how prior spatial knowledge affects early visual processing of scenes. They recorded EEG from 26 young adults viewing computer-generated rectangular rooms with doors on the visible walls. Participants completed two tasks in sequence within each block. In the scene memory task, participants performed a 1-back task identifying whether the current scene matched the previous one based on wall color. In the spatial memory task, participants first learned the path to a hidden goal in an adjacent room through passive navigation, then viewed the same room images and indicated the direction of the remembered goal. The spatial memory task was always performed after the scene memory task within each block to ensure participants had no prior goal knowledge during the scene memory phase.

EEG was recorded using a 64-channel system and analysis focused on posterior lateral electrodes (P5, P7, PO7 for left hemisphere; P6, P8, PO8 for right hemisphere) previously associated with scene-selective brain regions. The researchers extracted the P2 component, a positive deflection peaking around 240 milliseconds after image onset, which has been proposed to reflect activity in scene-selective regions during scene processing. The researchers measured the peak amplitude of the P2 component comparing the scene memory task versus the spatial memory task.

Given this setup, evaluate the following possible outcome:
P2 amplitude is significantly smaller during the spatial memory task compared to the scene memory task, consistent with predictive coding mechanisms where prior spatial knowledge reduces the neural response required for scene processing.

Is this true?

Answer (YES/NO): NO